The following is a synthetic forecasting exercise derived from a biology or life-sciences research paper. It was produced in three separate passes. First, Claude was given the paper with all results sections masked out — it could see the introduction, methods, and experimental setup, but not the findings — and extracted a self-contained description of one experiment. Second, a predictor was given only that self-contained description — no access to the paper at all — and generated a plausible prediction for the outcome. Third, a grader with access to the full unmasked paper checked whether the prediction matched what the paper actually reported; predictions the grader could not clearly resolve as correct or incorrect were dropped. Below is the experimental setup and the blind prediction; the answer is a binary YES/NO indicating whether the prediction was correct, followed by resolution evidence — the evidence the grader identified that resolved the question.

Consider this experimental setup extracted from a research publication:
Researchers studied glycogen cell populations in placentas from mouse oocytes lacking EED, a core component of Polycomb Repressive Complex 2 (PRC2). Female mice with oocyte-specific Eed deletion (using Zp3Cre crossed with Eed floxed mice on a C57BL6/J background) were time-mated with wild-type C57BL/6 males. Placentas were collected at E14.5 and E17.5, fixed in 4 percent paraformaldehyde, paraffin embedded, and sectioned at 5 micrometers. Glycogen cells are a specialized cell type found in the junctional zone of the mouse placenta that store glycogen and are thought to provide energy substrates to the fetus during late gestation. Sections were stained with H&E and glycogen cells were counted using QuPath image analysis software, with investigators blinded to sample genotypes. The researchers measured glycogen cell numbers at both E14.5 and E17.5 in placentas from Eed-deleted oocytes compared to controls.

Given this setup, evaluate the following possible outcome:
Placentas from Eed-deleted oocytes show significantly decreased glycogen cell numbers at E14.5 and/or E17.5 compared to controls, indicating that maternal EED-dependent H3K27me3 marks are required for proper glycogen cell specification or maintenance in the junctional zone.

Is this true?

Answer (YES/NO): NO